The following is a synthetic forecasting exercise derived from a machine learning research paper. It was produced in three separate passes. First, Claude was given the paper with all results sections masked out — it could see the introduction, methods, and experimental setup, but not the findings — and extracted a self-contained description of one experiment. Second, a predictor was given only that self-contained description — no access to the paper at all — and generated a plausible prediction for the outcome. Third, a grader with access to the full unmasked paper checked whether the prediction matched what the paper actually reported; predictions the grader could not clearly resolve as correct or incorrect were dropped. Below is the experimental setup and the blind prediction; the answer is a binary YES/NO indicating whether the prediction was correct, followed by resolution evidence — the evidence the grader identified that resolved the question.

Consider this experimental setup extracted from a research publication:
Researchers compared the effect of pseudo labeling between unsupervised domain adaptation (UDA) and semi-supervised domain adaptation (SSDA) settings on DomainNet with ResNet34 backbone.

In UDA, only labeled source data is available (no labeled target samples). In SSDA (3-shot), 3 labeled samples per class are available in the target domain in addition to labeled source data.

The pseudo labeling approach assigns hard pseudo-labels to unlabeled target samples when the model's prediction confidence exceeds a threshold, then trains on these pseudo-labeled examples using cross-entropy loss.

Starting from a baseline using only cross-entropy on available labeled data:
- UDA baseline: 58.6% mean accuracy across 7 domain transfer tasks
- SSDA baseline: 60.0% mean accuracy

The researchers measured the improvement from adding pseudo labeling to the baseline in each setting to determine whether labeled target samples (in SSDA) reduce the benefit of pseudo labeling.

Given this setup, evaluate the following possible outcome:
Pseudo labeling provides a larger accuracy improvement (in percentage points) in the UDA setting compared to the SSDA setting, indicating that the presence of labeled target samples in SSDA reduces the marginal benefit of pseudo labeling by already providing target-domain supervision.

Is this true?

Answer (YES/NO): NO